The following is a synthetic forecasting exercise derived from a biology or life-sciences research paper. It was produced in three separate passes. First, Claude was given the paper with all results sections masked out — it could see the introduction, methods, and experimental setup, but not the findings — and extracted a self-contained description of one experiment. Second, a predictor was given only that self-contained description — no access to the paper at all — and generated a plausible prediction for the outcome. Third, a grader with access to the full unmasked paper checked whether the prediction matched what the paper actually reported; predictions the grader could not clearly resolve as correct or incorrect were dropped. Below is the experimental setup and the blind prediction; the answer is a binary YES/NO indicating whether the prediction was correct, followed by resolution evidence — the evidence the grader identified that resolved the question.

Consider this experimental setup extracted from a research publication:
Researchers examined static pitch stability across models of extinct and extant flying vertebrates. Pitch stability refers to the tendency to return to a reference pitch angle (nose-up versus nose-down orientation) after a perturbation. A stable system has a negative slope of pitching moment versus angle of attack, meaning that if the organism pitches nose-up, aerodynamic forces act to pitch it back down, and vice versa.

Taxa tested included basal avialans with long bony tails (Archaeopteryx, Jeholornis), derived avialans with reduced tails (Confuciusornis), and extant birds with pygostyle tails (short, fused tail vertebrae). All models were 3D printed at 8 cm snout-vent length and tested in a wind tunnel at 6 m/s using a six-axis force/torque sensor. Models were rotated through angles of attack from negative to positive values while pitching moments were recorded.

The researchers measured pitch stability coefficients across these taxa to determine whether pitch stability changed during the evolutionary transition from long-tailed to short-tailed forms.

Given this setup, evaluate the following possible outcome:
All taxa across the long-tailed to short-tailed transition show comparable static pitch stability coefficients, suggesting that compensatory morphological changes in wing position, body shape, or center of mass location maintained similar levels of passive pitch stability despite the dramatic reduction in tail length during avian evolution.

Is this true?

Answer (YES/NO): NO